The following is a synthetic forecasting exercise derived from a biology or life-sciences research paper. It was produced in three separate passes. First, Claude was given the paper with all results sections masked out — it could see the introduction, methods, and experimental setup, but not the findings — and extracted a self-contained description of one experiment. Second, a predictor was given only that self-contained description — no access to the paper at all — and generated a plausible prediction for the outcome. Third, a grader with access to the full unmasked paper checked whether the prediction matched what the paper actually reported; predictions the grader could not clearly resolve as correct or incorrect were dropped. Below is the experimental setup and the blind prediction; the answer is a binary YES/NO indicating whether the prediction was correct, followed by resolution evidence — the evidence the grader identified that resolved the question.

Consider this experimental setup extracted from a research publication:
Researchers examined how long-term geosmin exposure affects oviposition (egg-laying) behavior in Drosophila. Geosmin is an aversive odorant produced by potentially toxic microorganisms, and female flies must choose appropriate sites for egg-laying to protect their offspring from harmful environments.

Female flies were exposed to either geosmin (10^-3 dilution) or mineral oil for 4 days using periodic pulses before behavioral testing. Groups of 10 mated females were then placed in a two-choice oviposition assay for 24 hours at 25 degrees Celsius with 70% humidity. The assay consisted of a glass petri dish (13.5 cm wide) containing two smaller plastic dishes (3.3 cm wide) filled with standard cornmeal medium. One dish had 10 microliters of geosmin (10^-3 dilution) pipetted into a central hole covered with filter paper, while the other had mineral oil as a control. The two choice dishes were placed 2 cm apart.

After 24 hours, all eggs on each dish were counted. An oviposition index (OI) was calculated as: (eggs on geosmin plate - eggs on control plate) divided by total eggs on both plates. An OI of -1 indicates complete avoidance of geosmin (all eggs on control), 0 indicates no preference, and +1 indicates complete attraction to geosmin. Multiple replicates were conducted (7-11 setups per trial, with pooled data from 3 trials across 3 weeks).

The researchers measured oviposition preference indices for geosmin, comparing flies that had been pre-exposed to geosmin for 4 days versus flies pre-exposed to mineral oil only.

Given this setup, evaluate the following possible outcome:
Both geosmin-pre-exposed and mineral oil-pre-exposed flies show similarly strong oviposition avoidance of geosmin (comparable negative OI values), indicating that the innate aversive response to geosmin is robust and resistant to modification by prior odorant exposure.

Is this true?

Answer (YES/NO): NO